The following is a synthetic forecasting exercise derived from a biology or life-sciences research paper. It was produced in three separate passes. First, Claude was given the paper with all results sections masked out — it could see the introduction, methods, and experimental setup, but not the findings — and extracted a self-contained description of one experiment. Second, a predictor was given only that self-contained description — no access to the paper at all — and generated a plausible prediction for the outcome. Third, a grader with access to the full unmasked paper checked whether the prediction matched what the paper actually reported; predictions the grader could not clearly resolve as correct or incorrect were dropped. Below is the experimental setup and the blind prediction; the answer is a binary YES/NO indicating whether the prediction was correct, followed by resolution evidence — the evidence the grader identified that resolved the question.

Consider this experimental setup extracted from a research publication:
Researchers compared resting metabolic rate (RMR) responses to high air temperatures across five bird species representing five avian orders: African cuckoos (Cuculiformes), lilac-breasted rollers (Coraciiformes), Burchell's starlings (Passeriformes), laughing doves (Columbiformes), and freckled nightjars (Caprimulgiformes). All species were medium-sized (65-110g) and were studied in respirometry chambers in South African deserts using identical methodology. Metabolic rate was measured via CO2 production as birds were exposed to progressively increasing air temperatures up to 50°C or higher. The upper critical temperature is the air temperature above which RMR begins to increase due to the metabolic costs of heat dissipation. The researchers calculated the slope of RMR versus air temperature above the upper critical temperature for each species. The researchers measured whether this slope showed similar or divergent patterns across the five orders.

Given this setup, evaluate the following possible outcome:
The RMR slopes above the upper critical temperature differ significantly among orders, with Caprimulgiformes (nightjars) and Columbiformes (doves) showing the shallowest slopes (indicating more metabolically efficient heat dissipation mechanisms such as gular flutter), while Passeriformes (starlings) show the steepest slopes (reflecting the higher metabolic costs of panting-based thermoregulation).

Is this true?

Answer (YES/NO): NO